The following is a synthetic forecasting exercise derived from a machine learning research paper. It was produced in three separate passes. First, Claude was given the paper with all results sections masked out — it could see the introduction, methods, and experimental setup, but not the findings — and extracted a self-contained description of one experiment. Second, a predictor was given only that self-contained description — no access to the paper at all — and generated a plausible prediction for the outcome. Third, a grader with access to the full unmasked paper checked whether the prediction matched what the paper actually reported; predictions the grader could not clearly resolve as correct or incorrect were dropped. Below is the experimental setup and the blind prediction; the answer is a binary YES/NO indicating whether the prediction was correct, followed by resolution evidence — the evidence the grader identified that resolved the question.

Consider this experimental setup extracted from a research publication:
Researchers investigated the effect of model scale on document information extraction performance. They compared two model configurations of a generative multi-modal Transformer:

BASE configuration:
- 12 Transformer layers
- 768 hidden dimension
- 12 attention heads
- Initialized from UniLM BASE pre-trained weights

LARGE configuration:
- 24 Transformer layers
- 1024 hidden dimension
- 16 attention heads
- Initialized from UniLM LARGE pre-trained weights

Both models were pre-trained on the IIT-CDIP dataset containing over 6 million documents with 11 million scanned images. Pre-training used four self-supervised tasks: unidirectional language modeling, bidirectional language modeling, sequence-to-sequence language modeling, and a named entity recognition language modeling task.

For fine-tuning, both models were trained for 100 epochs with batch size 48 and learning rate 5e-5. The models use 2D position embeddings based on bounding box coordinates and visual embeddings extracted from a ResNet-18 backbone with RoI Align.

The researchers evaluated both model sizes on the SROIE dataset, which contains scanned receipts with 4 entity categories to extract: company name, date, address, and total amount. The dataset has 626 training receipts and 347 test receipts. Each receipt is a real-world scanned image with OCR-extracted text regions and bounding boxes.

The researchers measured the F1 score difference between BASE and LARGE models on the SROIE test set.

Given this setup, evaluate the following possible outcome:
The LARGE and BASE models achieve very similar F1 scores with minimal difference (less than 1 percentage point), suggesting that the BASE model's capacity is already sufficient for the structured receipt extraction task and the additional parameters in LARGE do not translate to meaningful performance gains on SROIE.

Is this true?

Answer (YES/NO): YES